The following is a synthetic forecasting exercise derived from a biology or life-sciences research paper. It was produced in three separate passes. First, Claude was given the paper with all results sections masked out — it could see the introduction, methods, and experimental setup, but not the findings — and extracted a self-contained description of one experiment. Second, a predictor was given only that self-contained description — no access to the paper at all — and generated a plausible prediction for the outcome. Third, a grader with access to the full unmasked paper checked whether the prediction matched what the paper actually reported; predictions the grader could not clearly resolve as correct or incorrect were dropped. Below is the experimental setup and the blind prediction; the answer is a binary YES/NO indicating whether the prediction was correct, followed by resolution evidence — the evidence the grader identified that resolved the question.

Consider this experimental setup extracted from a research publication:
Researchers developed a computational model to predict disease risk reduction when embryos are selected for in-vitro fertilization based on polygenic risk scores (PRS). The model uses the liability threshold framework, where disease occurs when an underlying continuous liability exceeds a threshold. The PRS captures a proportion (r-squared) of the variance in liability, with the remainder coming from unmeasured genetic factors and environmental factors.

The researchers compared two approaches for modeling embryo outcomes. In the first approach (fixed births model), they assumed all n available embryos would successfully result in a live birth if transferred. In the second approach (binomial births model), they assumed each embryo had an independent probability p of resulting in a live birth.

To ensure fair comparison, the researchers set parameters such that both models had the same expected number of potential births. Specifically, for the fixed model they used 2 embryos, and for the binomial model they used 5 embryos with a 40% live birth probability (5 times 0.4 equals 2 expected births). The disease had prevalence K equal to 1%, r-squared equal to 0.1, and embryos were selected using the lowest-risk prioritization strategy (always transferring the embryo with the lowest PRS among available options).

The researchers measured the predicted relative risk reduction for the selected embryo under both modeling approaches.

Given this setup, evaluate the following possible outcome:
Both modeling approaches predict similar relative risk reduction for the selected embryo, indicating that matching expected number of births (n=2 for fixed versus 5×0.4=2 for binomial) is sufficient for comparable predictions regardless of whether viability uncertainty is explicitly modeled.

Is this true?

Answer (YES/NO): NO